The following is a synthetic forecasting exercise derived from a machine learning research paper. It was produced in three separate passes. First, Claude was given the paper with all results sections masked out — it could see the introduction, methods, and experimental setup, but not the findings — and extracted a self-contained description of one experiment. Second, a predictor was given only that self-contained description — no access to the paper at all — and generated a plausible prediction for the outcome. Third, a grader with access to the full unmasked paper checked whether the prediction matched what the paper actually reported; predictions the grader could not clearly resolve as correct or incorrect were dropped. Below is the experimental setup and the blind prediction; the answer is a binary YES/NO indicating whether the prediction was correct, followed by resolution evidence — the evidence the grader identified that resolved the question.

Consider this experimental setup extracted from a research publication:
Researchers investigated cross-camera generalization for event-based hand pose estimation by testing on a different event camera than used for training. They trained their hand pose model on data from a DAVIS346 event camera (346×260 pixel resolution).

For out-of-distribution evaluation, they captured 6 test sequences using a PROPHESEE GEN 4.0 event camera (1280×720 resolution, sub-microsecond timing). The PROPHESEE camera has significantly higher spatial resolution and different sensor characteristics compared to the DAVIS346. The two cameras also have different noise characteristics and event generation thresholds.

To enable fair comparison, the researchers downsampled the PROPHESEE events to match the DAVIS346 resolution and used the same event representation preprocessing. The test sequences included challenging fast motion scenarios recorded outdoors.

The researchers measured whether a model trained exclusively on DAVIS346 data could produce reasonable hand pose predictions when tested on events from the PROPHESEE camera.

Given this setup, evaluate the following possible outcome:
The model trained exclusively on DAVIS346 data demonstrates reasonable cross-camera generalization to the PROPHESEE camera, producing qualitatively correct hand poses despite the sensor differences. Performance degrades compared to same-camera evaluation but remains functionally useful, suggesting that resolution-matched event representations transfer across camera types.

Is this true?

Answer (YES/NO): NO